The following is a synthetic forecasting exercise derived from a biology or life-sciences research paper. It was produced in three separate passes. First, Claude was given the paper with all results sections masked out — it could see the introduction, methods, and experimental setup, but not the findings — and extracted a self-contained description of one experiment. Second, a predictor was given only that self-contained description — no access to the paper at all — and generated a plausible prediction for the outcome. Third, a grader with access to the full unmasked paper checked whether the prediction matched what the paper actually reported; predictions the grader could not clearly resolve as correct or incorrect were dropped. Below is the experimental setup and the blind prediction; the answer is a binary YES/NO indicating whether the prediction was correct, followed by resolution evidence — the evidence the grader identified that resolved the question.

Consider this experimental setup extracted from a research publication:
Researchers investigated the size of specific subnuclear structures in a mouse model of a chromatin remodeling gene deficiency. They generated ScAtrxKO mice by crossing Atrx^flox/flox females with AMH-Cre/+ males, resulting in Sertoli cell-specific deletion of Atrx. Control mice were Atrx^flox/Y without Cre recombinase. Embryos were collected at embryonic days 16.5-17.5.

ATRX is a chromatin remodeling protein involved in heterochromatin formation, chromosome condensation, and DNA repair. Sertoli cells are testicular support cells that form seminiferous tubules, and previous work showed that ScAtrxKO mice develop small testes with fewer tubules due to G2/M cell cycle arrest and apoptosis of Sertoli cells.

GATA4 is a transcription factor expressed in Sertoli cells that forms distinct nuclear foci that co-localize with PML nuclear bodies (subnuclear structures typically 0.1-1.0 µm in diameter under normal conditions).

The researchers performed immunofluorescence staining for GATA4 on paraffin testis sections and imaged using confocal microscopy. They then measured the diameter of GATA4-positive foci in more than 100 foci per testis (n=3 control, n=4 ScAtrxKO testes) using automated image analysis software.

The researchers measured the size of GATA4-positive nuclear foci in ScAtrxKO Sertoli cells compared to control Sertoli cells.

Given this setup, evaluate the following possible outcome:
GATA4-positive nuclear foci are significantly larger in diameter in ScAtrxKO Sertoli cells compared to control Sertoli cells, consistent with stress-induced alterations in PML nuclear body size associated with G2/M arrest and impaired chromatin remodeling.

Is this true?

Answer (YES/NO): YES